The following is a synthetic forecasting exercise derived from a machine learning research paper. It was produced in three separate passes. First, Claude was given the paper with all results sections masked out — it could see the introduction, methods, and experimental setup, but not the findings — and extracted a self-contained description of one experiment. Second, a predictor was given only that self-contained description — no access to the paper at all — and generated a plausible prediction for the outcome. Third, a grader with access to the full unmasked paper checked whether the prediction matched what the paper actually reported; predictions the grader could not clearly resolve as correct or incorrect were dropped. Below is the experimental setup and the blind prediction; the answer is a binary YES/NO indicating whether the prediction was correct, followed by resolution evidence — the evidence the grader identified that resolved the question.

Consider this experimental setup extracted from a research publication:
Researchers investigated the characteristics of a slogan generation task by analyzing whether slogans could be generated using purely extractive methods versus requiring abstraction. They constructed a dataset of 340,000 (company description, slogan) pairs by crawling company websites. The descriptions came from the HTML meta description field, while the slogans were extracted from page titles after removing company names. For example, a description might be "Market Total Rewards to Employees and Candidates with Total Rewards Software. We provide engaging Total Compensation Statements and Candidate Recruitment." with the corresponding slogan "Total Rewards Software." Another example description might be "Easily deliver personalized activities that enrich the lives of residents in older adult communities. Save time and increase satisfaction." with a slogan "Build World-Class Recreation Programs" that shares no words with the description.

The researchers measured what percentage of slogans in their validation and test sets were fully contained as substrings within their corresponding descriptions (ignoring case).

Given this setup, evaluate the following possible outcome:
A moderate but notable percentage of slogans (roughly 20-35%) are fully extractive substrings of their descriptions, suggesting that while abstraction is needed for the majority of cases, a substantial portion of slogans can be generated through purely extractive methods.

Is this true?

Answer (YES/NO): NO